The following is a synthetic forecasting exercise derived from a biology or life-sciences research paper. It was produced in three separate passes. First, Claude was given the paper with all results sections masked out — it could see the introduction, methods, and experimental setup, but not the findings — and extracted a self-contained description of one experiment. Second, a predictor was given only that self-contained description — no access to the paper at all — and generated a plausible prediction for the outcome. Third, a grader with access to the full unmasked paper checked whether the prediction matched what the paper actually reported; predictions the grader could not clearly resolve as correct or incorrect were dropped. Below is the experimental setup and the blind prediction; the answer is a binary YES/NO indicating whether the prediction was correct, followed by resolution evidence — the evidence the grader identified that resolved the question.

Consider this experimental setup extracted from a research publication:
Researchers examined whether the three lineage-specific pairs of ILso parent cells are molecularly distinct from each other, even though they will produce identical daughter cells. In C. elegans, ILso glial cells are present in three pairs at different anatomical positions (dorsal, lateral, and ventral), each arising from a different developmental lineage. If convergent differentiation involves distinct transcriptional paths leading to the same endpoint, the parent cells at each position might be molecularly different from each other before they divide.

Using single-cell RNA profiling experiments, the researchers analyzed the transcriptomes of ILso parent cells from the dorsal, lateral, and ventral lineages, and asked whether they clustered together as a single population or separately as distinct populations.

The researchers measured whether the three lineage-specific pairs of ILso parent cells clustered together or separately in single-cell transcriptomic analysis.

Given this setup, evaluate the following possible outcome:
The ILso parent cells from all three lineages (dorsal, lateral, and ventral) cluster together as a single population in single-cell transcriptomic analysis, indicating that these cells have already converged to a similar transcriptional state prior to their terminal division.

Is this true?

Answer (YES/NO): NO